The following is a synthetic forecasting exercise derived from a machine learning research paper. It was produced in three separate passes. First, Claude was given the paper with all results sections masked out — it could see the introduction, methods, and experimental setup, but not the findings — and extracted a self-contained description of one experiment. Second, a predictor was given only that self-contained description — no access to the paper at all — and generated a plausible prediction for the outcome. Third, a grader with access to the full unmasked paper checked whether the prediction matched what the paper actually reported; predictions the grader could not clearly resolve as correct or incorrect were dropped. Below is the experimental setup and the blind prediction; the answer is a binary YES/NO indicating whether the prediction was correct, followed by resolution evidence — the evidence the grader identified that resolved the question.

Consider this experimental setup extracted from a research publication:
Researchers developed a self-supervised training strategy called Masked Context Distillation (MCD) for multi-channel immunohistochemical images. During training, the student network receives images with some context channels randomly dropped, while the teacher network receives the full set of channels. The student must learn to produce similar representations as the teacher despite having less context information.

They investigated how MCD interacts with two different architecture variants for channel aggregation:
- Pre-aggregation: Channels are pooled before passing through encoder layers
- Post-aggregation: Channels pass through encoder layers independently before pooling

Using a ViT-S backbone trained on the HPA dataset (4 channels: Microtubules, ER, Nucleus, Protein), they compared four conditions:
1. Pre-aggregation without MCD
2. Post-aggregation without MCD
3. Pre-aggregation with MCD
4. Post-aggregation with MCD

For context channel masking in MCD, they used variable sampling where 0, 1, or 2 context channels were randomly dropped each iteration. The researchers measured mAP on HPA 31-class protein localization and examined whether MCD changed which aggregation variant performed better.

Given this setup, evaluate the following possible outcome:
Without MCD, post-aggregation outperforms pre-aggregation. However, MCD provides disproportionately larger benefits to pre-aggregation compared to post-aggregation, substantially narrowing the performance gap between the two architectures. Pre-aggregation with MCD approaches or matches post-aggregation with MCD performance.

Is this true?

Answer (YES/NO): NO